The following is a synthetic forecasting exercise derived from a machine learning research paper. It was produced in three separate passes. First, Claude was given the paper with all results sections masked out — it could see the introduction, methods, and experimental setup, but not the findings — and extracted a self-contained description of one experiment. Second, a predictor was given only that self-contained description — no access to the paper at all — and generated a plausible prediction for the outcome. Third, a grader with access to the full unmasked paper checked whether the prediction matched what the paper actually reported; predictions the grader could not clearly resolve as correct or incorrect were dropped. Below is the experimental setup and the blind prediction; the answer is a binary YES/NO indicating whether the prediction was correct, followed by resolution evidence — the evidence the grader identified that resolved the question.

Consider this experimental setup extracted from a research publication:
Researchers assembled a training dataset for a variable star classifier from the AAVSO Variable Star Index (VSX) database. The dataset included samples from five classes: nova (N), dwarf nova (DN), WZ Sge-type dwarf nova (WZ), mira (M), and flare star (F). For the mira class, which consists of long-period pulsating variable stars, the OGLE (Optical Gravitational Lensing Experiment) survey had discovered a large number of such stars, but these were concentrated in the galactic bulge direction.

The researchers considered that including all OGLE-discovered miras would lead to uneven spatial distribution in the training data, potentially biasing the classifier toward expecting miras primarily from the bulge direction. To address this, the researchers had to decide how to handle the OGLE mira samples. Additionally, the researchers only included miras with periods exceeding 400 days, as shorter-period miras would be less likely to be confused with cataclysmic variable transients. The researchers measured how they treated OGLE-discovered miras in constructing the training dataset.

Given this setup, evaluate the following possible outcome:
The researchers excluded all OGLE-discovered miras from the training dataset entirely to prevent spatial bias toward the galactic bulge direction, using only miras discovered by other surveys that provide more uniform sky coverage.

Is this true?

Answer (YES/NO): YES